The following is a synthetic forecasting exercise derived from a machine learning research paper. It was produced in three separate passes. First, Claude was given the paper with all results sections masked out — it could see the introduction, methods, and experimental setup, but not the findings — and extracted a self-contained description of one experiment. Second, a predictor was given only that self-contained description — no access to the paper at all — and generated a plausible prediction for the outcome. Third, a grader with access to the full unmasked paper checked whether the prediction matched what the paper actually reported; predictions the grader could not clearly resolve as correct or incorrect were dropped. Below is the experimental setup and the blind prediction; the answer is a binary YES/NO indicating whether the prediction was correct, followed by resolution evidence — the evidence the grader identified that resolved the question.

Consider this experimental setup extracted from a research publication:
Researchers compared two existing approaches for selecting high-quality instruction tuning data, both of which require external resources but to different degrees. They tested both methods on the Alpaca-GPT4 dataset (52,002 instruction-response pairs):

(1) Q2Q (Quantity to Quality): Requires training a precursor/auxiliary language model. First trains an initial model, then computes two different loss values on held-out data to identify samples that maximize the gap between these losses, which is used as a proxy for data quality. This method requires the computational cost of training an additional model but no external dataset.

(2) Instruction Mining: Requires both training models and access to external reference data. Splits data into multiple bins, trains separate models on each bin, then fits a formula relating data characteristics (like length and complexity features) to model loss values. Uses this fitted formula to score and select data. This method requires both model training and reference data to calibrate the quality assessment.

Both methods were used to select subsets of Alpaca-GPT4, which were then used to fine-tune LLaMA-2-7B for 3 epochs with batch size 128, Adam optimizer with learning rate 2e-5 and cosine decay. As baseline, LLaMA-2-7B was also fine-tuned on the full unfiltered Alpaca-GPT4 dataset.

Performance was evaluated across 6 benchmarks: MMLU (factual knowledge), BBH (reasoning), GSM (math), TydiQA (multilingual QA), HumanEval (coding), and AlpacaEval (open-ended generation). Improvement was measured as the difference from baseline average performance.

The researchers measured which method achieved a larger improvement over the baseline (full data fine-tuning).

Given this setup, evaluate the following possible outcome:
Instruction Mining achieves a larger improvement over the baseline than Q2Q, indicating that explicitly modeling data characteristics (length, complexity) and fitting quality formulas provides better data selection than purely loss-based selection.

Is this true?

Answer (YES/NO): YES